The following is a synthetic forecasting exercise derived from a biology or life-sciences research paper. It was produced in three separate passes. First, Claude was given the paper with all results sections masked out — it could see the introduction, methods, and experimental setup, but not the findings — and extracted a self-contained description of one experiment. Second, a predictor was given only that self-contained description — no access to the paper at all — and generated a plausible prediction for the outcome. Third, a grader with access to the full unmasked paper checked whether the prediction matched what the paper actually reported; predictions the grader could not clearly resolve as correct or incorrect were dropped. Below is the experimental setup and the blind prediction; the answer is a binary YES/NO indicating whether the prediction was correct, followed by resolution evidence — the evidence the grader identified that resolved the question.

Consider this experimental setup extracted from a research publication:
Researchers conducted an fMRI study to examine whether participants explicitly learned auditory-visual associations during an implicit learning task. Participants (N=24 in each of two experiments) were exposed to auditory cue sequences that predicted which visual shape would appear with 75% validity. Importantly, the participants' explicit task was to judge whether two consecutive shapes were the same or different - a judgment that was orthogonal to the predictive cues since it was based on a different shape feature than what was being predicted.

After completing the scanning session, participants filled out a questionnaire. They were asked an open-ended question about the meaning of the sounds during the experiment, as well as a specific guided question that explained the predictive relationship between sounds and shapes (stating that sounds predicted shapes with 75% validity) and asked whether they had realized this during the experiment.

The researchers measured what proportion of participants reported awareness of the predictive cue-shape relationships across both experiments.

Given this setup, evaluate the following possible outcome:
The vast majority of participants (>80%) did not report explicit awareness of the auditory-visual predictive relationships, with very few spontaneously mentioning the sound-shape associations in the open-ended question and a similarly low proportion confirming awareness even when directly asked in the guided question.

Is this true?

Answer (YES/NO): YES